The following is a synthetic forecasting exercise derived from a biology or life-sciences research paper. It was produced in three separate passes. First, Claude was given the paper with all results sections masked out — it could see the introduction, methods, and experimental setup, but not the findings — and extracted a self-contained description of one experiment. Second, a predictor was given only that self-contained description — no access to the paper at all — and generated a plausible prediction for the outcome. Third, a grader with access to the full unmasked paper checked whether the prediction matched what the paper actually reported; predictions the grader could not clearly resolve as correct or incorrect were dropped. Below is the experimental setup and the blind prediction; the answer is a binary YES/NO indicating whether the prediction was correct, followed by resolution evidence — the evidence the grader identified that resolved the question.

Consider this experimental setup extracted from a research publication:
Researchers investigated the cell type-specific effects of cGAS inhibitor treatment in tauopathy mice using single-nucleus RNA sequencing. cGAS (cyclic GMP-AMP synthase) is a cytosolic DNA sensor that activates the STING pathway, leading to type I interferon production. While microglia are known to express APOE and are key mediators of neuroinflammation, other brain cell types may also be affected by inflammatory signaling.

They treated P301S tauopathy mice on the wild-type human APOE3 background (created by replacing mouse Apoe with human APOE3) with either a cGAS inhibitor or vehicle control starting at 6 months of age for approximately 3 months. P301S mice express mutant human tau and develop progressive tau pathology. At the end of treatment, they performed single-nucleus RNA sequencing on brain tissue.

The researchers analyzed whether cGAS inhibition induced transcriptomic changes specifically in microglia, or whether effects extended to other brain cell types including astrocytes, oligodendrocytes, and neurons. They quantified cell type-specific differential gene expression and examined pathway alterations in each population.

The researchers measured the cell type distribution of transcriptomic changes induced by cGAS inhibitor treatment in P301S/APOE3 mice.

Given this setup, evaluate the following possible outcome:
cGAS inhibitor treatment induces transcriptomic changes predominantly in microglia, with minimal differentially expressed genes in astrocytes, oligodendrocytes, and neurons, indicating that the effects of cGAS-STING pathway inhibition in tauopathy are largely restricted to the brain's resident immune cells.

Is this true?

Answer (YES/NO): NO